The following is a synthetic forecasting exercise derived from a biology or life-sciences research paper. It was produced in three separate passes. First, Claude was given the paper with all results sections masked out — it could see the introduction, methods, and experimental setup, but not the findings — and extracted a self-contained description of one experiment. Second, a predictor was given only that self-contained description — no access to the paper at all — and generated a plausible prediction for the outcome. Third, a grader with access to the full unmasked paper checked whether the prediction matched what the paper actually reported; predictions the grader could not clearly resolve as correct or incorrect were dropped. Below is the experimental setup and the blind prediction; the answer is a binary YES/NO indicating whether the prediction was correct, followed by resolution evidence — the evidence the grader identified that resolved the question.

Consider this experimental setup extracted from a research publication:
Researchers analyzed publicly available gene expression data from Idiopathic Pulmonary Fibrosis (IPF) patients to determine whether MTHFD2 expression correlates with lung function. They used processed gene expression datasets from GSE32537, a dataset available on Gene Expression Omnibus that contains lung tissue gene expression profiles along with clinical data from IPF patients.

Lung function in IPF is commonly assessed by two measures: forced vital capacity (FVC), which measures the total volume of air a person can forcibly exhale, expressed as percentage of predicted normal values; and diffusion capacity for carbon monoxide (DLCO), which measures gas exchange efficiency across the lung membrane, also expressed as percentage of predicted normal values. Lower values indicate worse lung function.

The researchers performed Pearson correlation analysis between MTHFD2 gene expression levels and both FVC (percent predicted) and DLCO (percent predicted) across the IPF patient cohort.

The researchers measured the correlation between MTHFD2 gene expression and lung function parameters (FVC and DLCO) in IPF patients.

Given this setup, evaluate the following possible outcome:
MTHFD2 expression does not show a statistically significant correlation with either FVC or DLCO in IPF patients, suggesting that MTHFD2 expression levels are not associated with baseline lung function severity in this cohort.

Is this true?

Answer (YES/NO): NO